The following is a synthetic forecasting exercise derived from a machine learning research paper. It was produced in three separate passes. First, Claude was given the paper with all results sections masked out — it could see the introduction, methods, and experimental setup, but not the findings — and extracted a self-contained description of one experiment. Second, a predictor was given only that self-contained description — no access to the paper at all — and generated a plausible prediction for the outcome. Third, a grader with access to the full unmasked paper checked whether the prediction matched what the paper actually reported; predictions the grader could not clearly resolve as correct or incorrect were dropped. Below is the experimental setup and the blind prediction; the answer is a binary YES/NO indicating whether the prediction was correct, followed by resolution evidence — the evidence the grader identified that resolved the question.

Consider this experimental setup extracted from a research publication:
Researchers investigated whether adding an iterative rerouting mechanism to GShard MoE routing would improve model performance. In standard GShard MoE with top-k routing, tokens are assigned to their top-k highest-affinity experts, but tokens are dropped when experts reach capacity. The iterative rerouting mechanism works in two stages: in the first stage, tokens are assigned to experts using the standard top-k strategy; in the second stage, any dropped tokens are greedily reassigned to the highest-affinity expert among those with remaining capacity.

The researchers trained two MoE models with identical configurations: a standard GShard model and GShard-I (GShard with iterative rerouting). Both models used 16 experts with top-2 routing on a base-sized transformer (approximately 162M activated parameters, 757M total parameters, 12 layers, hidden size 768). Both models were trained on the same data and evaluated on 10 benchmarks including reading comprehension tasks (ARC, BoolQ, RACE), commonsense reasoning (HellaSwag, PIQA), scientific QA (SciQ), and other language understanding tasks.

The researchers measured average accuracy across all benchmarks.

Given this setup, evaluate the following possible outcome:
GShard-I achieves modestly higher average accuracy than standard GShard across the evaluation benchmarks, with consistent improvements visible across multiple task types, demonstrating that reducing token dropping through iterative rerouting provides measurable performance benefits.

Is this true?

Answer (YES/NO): NO